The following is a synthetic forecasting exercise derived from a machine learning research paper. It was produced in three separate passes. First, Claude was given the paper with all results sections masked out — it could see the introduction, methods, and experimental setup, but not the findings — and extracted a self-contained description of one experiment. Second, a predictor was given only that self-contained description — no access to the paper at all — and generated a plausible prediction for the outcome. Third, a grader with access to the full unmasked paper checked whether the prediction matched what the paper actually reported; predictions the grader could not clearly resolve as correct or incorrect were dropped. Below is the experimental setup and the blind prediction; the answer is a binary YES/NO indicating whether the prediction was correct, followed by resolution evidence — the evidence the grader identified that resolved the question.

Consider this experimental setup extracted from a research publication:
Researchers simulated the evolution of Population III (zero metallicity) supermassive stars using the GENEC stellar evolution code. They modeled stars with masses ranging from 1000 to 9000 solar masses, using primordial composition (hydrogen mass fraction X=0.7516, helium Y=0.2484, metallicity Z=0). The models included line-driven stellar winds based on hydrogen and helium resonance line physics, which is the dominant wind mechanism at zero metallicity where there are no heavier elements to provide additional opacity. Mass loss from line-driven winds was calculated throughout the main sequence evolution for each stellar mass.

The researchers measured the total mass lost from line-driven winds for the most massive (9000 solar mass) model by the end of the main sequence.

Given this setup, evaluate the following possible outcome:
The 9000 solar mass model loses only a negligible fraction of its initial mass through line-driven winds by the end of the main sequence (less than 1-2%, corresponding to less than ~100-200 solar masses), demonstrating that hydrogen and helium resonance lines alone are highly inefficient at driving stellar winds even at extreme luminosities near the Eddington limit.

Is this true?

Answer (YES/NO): YES